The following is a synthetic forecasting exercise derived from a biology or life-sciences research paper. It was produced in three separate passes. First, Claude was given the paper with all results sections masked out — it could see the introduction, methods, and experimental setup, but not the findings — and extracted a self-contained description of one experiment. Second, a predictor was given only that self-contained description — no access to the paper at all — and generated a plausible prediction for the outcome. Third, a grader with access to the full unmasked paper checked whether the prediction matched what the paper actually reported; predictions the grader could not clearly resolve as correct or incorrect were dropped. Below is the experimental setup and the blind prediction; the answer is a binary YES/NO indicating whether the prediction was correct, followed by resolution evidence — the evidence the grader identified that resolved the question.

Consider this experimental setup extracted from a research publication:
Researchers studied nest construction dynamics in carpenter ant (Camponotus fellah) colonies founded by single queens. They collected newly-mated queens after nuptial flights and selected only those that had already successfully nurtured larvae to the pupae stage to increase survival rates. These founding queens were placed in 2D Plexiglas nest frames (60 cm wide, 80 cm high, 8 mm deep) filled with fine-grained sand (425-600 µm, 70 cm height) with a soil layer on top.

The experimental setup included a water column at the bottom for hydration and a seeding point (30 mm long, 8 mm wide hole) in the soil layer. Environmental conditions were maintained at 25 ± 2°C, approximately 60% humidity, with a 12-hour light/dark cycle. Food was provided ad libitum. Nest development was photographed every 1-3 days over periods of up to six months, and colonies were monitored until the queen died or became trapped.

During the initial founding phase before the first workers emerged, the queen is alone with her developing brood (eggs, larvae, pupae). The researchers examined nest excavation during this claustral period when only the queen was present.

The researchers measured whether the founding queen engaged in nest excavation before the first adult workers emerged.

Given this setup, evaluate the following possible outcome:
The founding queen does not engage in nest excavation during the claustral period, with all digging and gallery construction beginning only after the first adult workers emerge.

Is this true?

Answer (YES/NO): NO